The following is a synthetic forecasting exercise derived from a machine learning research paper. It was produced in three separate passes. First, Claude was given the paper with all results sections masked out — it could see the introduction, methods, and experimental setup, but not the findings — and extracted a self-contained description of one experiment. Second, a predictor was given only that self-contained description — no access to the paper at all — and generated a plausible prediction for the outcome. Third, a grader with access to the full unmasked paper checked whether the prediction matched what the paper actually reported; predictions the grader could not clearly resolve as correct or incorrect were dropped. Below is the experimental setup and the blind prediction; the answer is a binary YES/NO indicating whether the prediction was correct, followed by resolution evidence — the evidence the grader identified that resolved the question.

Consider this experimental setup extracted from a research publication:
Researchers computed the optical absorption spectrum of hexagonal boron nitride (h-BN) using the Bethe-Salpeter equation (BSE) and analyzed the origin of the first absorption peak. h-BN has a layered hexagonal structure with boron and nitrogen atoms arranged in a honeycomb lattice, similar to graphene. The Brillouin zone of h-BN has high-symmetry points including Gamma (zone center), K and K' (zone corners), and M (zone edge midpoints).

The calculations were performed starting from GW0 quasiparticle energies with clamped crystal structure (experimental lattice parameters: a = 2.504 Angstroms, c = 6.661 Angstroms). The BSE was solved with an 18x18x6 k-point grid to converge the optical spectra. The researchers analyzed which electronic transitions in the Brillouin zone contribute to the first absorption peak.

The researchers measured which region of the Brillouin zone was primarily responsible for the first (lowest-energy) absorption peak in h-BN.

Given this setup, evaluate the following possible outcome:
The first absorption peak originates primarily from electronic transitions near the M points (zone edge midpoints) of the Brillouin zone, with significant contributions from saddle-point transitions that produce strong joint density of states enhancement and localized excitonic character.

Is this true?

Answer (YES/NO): NO